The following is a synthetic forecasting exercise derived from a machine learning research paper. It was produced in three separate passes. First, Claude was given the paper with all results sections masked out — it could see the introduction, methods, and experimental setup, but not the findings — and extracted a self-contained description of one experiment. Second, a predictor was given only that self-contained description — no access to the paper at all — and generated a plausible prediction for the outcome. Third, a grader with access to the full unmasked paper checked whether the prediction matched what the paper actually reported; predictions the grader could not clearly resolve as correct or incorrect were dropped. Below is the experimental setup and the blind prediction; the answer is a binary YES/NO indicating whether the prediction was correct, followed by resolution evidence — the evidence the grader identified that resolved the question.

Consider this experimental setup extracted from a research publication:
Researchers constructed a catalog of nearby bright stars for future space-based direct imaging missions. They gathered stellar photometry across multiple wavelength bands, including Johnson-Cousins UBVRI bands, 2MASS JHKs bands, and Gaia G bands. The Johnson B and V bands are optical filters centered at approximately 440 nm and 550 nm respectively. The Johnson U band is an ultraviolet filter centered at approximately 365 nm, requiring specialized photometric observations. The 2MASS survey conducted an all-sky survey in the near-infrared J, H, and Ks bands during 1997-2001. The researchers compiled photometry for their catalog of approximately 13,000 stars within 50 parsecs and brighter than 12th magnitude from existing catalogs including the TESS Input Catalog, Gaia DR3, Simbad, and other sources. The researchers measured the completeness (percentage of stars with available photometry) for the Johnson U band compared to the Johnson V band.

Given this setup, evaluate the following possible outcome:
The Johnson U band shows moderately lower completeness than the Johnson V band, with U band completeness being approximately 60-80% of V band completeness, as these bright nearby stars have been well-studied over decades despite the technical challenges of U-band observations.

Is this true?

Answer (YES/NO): NO